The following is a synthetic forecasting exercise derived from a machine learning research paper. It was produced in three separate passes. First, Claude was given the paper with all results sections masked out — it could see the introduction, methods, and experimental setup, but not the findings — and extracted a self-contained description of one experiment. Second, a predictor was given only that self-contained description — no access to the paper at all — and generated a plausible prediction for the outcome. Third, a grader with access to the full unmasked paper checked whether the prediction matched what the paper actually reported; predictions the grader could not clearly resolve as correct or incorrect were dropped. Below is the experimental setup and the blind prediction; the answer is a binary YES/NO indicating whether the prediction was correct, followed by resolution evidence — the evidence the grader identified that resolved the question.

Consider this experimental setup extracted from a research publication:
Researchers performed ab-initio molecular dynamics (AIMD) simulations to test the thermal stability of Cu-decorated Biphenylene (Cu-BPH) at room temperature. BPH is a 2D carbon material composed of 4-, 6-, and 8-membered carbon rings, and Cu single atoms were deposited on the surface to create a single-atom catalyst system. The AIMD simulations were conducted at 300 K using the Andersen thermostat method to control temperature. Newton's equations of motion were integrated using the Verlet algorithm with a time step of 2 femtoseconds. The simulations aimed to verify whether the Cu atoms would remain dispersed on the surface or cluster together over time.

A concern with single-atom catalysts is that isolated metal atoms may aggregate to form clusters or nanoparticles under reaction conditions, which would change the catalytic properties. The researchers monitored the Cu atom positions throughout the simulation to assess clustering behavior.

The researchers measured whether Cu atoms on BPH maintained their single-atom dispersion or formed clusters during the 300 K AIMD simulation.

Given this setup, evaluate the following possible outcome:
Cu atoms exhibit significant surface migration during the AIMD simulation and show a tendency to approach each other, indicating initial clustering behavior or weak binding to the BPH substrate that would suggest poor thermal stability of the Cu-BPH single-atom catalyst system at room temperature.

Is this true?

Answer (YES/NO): NO